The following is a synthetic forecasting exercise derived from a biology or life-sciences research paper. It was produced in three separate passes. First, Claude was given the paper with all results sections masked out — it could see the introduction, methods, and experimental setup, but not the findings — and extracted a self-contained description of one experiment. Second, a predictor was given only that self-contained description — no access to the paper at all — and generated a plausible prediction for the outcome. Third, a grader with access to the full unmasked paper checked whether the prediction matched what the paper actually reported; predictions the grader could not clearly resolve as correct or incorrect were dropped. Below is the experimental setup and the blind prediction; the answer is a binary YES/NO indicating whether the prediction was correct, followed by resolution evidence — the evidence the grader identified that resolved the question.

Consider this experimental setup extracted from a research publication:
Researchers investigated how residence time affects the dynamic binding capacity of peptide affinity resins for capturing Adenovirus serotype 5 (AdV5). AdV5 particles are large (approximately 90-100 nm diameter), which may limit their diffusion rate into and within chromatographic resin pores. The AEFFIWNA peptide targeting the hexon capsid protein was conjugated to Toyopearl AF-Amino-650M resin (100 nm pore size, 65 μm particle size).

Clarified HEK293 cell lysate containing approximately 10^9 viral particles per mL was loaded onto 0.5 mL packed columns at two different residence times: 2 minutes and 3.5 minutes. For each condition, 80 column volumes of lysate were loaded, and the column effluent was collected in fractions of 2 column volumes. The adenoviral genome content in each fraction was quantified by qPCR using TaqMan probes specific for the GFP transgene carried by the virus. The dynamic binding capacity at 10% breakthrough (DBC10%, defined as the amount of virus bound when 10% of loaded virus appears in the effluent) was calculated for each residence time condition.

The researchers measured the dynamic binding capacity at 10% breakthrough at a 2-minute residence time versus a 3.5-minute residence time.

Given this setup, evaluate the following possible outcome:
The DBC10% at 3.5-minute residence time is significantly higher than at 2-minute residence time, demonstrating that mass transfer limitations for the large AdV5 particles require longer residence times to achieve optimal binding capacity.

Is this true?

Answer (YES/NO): NO